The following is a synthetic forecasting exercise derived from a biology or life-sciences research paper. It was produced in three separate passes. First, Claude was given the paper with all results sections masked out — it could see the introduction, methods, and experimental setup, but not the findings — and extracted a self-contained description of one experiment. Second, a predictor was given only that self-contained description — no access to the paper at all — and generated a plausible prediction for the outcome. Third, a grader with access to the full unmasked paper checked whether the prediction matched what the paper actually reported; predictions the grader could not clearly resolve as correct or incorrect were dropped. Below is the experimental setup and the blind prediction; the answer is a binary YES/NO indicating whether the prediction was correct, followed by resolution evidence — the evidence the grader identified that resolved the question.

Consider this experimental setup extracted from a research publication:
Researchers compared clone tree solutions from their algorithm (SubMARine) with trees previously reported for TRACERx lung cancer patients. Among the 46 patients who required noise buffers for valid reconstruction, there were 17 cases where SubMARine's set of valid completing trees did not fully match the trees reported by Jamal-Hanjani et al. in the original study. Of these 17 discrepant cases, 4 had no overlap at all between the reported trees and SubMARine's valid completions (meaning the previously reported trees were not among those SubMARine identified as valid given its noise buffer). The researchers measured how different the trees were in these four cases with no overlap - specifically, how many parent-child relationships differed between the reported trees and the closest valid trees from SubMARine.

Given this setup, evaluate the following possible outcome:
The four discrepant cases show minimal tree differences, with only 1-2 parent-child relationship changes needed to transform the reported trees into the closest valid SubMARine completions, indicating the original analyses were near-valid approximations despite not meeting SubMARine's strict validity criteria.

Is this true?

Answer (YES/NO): NO